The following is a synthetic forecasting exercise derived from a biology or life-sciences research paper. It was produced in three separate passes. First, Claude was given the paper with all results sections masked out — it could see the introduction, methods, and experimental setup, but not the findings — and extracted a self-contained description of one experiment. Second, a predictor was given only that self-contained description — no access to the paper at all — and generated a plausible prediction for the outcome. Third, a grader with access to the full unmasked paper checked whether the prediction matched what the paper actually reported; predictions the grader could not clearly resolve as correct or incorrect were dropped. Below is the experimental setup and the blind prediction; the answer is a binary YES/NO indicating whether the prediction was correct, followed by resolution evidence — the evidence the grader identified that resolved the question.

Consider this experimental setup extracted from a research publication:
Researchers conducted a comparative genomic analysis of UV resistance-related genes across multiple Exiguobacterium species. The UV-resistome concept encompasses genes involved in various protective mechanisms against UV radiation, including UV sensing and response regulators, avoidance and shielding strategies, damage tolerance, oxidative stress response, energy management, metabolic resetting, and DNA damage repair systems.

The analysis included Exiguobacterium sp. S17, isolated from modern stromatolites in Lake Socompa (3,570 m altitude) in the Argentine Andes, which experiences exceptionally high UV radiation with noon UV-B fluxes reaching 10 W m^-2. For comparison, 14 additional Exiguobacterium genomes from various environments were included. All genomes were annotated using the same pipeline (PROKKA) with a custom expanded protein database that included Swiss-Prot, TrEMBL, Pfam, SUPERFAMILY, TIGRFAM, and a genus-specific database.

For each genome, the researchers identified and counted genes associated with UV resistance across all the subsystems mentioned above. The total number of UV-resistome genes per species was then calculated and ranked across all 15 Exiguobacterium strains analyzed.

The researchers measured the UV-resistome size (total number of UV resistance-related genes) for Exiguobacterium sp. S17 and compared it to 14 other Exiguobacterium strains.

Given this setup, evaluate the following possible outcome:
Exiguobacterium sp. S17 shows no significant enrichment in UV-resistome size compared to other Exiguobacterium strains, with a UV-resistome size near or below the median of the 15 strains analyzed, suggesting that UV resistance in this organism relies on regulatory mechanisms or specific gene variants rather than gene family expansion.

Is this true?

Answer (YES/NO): YES